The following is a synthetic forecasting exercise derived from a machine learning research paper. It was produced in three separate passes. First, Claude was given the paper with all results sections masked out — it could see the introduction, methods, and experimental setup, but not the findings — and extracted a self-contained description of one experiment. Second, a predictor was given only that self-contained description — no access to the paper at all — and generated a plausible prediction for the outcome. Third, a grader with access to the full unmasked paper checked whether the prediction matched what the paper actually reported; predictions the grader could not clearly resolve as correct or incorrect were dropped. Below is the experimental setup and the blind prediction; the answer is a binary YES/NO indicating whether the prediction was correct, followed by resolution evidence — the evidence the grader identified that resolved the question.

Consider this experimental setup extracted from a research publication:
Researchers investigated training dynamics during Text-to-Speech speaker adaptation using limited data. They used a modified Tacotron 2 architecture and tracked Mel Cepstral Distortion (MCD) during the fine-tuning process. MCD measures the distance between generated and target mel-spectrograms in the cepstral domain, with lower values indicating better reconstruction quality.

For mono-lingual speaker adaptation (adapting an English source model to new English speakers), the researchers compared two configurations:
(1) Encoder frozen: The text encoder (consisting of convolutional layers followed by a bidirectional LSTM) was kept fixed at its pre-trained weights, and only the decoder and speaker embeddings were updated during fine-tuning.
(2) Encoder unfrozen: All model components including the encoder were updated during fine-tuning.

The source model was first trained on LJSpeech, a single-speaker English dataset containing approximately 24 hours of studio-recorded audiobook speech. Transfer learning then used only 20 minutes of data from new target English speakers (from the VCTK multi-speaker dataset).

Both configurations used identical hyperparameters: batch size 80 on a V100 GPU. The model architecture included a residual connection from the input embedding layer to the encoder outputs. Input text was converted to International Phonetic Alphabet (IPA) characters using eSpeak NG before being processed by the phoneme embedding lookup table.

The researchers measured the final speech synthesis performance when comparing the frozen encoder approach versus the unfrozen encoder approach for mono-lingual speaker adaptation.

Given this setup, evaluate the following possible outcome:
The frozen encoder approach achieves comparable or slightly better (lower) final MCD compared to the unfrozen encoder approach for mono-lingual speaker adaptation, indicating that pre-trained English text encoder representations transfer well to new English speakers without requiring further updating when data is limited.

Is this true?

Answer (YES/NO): YES